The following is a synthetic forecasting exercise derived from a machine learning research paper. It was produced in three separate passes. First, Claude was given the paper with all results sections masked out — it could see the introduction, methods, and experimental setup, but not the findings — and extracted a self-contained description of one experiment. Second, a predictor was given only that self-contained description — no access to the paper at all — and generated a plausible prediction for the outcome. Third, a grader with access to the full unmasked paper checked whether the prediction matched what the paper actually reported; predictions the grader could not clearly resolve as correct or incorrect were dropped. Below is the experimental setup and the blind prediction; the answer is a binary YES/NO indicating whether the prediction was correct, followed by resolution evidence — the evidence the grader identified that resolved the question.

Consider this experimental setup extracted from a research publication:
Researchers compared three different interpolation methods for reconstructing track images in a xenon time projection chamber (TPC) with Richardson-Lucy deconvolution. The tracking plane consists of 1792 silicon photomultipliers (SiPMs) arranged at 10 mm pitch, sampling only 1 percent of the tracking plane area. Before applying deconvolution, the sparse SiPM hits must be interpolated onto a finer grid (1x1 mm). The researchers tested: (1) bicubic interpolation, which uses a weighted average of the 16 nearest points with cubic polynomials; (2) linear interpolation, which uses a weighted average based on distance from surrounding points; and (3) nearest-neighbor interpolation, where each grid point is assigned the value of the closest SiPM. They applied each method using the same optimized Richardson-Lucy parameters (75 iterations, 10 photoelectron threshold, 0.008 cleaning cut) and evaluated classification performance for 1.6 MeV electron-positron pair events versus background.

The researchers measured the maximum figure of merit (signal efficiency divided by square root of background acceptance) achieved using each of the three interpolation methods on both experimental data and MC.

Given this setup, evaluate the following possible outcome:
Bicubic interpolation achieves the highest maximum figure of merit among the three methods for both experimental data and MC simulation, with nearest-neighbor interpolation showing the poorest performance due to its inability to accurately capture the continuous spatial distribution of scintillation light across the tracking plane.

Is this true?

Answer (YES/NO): NO